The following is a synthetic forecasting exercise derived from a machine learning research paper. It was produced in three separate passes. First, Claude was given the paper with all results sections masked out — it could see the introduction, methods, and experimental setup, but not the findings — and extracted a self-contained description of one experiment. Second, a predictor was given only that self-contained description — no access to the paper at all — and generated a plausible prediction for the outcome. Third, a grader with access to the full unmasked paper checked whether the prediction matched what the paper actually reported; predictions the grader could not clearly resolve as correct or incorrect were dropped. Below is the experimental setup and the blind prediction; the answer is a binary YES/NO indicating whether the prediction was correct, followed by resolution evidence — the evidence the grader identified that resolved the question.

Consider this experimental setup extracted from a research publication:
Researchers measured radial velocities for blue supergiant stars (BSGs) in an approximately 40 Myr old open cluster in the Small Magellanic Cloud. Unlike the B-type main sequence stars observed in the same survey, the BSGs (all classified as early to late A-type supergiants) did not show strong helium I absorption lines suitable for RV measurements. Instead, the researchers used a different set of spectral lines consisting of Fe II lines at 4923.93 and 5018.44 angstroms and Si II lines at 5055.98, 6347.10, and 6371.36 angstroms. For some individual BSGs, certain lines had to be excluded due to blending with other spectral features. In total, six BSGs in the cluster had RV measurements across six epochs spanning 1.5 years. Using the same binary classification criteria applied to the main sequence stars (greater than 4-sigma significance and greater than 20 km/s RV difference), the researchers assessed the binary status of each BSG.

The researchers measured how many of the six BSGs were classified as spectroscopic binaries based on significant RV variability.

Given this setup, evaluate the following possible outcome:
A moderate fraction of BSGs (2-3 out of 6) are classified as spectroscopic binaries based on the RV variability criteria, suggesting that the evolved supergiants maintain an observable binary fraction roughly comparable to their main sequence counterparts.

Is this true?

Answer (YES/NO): NO